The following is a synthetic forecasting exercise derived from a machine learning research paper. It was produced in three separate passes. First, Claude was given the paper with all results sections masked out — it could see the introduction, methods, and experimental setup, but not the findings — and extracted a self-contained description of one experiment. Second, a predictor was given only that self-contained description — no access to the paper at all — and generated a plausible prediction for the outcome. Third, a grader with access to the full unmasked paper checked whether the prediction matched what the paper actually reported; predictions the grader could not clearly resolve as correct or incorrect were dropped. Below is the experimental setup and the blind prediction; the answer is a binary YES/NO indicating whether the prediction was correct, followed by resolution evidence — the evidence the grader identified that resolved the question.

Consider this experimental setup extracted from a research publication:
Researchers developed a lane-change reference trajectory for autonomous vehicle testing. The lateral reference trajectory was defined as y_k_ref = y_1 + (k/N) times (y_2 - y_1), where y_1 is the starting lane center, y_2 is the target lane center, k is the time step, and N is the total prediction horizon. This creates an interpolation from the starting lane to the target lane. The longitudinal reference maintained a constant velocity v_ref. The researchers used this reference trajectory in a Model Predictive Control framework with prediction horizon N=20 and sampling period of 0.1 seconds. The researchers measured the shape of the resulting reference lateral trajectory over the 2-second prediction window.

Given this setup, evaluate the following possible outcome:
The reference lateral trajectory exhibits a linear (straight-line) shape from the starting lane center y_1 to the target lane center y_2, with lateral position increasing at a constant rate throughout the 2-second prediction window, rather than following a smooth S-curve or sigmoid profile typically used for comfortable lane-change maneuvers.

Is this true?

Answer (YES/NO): YES